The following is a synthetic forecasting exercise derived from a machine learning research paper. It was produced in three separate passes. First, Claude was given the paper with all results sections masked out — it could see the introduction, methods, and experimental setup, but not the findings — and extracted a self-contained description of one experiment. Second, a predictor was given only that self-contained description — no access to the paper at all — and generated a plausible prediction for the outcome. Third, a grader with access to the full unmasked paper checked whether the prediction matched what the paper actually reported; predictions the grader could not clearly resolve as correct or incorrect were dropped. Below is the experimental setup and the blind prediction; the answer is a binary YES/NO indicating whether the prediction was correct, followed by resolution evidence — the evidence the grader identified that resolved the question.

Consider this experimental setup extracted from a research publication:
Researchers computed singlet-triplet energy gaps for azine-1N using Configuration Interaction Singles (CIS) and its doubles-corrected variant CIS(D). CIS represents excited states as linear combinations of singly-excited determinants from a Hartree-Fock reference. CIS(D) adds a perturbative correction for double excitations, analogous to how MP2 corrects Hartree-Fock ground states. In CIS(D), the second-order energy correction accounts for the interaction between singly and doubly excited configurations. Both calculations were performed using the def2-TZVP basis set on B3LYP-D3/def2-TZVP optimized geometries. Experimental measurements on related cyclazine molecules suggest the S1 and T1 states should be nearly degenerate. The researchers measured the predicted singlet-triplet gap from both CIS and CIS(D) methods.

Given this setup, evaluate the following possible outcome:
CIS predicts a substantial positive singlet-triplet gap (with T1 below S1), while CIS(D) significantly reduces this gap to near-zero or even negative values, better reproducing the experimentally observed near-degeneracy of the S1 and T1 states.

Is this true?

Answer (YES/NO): YES